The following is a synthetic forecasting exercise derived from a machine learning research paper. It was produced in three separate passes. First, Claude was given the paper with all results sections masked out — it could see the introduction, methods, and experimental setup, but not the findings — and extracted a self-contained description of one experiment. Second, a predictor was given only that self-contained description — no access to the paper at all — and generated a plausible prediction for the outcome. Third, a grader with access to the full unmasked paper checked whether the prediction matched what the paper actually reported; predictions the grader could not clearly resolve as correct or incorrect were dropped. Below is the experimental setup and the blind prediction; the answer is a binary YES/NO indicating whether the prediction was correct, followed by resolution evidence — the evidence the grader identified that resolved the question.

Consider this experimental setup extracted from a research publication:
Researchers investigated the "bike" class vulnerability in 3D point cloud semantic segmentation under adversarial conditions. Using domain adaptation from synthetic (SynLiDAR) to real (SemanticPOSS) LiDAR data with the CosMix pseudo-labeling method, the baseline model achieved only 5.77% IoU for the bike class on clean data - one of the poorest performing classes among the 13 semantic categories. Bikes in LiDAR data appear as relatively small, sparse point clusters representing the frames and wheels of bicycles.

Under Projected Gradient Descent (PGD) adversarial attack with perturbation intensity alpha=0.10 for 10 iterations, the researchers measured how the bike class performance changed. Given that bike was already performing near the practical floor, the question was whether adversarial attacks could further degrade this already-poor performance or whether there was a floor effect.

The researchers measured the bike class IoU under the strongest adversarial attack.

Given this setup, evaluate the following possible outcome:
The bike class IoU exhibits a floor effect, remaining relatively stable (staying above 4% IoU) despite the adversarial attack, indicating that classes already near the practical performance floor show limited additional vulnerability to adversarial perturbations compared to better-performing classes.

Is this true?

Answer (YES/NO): NO